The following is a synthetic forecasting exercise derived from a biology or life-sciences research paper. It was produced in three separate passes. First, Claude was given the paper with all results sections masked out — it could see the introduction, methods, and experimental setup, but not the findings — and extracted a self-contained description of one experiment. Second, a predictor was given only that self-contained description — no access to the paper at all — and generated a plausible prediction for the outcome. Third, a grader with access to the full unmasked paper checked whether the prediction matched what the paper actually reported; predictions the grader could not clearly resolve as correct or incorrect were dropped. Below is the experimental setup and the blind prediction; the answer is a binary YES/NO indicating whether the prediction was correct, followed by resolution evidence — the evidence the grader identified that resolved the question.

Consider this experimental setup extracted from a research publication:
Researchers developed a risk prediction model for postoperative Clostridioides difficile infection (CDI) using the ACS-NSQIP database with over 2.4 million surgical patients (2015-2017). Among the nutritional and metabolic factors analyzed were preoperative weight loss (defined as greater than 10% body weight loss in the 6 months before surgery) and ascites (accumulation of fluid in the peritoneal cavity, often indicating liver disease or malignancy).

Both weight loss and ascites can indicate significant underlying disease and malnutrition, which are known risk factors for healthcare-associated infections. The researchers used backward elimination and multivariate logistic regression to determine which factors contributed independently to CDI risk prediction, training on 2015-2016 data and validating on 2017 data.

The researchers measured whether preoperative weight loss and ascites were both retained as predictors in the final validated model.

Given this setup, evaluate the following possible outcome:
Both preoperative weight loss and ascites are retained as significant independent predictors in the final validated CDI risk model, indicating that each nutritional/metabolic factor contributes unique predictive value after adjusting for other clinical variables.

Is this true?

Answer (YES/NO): NO